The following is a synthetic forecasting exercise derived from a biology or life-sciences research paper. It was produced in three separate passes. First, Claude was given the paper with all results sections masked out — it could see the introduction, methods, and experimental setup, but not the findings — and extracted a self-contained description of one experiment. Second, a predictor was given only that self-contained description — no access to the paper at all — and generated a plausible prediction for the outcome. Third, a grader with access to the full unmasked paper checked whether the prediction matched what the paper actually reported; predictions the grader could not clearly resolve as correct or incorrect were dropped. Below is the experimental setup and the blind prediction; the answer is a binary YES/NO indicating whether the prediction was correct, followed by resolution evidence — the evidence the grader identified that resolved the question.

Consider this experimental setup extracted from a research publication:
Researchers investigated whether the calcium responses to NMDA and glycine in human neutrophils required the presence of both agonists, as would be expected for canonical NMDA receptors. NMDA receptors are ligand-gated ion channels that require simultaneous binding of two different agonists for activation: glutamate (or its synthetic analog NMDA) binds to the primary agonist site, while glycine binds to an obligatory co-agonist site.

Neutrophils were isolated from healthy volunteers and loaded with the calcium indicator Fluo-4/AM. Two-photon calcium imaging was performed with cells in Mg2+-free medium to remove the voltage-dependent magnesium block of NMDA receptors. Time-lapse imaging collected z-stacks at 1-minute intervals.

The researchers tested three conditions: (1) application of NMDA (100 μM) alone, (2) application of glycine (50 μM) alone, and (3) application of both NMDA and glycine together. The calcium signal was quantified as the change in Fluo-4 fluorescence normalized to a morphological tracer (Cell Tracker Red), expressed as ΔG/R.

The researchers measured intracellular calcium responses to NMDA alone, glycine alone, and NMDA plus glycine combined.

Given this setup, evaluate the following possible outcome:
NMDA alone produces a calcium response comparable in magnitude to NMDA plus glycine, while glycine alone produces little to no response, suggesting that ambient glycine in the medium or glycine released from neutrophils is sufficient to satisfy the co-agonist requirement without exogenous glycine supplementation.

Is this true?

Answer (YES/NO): NO